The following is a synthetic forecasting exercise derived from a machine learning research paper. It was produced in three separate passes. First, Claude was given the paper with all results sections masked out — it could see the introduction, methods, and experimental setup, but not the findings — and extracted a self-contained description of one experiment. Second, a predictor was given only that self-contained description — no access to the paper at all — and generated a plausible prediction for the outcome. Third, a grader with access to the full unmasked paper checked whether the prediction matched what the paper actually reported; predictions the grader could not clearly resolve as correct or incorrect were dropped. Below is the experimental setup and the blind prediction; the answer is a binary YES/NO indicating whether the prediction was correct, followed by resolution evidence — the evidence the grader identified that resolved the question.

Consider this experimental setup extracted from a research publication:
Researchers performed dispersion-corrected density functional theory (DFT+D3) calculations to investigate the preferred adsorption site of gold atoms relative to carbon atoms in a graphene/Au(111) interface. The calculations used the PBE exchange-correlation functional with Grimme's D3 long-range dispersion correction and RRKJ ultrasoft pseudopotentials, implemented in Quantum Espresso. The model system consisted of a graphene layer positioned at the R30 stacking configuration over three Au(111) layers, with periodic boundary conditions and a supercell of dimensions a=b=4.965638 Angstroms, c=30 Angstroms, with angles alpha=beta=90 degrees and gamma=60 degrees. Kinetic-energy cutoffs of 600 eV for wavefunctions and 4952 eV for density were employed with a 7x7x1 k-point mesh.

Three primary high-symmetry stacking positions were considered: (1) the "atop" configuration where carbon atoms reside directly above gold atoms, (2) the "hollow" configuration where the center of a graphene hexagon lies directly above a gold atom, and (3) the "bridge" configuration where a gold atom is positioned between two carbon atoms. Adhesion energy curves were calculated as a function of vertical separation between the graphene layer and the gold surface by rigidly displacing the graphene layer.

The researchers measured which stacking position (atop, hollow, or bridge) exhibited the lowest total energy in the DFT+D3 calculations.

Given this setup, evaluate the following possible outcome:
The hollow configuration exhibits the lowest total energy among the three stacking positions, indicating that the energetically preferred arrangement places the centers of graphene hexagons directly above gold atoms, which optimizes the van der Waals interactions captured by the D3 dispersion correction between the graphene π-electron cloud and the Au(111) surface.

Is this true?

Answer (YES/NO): NO